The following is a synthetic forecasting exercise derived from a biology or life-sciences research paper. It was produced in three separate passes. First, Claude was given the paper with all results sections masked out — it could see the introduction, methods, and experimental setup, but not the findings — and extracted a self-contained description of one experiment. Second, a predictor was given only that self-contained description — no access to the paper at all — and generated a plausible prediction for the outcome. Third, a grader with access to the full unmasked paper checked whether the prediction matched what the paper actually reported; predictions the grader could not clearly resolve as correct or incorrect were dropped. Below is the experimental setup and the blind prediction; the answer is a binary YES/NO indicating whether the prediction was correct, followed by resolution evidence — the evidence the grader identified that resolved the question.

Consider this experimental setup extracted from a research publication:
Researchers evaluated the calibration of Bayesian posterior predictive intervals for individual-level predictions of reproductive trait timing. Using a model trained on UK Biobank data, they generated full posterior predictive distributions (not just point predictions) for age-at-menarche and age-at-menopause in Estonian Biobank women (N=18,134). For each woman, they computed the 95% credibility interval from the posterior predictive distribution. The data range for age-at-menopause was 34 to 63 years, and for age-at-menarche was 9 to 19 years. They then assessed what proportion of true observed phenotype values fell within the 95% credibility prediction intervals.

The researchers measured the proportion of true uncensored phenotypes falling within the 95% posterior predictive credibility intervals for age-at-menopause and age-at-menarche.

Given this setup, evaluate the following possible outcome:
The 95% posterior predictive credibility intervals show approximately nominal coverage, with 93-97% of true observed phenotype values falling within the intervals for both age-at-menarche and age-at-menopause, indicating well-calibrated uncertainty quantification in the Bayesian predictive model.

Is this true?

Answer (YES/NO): NO